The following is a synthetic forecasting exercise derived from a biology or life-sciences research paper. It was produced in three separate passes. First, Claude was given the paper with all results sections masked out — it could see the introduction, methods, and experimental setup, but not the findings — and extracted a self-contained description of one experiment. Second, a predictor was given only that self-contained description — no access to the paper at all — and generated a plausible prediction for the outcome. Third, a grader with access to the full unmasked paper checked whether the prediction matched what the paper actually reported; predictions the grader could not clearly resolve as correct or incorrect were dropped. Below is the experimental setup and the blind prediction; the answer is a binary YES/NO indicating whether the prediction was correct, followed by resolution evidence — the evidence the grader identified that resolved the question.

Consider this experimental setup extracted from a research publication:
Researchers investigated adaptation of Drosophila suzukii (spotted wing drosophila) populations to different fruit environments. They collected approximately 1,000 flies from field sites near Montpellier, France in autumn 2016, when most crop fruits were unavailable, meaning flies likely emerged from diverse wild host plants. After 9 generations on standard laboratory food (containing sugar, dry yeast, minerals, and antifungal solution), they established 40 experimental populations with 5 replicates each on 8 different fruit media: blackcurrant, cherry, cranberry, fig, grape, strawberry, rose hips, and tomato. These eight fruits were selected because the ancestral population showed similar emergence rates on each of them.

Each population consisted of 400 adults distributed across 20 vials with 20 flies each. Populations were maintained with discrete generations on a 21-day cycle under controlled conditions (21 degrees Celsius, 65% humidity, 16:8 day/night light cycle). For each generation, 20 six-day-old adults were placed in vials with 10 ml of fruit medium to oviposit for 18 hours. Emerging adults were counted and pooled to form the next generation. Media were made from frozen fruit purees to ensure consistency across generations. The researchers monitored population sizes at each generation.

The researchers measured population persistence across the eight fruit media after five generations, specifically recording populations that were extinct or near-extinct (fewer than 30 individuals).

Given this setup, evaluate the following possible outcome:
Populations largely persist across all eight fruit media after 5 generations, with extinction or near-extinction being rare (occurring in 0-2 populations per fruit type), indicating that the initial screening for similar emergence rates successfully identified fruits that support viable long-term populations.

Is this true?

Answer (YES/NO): NO